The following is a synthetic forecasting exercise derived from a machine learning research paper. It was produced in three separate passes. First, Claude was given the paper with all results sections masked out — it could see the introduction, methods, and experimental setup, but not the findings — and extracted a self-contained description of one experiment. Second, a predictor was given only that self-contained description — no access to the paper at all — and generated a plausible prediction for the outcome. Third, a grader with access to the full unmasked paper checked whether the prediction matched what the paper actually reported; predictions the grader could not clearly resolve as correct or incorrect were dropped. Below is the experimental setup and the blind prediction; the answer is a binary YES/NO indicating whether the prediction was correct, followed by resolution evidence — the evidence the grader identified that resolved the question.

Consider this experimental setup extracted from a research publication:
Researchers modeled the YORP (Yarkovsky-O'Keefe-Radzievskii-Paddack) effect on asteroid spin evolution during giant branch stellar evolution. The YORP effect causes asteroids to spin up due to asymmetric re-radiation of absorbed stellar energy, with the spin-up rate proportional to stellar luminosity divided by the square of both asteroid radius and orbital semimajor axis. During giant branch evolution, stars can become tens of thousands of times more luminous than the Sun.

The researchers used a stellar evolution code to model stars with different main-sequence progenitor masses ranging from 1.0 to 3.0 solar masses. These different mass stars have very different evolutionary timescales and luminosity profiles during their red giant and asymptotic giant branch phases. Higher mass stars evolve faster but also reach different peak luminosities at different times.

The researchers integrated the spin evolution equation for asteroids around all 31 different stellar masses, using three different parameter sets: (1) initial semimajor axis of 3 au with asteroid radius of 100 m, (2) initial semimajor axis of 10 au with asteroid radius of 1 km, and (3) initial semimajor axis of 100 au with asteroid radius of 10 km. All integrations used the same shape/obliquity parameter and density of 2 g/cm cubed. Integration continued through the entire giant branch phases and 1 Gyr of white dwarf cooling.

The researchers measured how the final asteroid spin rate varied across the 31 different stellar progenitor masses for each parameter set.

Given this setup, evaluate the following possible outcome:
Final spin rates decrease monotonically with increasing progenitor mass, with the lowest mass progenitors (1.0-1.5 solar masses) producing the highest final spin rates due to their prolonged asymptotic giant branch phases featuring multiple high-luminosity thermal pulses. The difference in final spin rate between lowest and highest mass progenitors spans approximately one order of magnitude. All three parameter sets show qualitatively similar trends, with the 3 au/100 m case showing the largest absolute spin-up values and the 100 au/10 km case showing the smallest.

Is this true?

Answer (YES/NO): NO